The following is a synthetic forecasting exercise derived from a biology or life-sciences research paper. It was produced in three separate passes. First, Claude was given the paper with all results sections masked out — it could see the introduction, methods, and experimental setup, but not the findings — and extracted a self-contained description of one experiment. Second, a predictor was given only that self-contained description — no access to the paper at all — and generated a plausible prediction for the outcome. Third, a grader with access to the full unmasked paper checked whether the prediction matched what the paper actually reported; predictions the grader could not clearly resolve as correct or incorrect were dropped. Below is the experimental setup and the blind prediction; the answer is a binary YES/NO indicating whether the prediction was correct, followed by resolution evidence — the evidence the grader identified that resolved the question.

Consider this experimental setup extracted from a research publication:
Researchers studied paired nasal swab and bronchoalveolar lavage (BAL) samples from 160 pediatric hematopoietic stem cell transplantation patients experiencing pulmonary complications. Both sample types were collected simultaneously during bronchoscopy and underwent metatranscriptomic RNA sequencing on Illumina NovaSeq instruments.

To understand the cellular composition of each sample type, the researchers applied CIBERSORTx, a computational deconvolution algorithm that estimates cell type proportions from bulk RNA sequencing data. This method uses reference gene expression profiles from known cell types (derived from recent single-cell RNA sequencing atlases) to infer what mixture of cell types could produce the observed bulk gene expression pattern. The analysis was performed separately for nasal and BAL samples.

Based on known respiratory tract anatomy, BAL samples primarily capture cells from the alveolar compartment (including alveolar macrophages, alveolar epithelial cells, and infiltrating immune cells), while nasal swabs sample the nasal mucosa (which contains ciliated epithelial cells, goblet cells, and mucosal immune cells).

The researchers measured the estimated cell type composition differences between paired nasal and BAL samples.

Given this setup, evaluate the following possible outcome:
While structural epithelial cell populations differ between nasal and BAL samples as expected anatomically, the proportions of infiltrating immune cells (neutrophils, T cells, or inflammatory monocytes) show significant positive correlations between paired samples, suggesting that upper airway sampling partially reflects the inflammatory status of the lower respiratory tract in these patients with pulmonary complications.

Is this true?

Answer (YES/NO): NO